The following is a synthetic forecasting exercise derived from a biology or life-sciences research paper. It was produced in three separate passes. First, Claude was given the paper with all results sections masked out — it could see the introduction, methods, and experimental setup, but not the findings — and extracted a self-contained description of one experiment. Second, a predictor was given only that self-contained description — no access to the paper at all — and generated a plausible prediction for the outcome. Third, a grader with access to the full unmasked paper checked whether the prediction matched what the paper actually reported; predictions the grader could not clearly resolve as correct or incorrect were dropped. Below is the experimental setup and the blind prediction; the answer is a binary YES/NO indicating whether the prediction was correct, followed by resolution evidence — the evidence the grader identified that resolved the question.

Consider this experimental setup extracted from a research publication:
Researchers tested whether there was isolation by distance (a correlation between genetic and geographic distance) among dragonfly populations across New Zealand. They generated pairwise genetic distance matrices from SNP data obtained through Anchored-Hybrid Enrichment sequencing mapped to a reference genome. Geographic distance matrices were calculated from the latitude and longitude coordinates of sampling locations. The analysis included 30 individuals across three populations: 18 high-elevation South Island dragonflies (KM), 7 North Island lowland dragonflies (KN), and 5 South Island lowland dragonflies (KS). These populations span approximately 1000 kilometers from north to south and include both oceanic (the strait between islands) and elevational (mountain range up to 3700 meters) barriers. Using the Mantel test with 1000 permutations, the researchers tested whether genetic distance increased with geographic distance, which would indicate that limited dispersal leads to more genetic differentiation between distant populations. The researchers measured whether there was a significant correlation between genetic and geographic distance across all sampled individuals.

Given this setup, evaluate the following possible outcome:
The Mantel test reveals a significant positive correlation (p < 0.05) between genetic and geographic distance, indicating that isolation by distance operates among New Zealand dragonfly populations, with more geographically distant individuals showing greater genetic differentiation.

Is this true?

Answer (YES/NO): NO